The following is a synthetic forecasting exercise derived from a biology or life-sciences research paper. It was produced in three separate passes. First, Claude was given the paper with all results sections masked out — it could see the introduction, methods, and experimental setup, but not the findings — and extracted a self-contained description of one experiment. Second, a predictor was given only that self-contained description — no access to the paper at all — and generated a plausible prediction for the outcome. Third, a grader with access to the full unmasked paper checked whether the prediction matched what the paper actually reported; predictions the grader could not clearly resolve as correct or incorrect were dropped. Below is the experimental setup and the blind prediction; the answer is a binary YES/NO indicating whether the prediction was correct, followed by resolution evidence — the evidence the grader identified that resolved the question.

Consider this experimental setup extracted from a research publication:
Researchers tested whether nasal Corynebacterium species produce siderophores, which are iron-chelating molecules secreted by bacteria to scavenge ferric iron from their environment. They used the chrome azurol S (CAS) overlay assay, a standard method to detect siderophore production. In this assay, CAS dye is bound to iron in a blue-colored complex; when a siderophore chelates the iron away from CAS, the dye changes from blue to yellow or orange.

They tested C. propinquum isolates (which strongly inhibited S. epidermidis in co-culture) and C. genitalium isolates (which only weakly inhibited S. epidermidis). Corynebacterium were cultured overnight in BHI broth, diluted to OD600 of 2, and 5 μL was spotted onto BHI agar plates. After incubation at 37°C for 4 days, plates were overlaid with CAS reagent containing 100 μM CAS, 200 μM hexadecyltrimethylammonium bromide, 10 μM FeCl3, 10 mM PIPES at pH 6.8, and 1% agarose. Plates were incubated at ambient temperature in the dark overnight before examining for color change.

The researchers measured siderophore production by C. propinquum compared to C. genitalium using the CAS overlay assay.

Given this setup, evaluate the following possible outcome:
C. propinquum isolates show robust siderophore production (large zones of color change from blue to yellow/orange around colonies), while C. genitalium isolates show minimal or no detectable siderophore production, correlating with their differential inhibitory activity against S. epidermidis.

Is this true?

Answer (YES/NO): YES